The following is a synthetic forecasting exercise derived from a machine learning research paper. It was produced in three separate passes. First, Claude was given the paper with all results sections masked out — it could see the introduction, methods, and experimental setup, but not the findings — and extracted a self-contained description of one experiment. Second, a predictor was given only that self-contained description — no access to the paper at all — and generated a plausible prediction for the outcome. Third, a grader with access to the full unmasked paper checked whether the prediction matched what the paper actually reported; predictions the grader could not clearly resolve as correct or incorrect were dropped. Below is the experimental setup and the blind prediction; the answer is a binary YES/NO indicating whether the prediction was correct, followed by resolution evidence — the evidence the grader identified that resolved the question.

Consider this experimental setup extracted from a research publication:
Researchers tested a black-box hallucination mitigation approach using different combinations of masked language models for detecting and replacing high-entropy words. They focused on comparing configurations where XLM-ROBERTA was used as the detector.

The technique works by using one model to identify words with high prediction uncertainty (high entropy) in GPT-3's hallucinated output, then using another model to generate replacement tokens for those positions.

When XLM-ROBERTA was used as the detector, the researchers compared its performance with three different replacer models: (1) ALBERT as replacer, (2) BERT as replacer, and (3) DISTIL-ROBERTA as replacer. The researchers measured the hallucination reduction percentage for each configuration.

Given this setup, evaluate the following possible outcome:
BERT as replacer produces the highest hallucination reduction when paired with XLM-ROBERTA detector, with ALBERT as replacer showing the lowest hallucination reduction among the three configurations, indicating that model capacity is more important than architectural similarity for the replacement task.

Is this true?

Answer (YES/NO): NO